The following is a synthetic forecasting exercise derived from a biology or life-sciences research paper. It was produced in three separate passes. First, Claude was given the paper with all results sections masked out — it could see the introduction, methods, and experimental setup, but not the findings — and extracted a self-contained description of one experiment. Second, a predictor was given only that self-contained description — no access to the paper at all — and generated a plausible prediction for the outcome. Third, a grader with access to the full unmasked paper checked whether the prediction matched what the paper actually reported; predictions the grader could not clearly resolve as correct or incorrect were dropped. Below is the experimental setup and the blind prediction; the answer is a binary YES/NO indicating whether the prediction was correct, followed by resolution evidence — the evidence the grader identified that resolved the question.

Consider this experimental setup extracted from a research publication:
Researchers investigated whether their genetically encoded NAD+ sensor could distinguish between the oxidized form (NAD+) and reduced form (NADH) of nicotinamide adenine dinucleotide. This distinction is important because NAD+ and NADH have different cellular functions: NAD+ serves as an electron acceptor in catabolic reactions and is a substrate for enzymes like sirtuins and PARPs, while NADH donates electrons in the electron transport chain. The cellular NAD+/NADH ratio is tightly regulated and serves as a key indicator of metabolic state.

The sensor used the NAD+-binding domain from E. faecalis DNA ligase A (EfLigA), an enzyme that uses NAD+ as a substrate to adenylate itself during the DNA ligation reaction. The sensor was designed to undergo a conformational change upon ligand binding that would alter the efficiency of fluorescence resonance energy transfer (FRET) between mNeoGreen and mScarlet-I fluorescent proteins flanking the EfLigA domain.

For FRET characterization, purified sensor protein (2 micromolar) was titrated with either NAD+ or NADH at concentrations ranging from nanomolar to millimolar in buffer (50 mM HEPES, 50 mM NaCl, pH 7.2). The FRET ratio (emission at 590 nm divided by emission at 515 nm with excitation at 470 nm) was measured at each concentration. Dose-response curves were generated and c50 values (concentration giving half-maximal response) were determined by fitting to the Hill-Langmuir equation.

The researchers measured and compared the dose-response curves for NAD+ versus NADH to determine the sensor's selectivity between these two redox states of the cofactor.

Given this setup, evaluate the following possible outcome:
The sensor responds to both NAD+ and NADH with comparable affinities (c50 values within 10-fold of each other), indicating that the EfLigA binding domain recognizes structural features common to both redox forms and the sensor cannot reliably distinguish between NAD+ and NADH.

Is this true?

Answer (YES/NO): NO